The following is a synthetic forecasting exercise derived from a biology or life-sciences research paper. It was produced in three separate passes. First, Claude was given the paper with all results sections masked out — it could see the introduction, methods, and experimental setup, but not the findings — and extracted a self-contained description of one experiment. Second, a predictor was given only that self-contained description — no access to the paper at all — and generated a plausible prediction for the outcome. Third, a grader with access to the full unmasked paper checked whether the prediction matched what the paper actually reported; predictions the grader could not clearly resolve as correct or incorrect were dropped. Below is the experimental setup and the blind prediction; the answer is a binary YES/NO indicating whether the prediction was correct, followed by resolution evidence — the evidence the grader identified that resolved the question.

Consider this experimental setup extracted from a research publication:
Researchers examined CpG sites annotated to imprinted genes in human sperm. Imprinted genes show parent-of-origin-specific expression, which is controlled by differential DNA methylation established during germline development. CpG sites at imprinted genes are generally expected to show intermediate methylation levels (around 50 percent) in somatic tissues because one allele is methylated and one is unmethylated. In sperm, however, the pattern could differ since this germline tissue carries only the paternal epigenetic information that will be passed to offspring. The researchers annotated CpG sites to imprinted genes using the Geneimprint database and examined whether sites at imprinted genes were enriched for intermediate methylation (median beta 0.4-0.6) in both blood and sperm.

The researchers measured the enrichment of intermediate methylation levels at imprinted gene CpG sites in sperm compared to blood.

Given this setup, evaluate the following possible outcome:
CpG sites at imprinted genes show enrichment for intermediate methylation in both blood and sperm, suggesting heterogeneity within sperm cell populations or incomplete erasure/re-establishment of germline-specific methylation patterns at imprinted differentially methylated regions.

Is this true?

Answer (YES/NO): NO